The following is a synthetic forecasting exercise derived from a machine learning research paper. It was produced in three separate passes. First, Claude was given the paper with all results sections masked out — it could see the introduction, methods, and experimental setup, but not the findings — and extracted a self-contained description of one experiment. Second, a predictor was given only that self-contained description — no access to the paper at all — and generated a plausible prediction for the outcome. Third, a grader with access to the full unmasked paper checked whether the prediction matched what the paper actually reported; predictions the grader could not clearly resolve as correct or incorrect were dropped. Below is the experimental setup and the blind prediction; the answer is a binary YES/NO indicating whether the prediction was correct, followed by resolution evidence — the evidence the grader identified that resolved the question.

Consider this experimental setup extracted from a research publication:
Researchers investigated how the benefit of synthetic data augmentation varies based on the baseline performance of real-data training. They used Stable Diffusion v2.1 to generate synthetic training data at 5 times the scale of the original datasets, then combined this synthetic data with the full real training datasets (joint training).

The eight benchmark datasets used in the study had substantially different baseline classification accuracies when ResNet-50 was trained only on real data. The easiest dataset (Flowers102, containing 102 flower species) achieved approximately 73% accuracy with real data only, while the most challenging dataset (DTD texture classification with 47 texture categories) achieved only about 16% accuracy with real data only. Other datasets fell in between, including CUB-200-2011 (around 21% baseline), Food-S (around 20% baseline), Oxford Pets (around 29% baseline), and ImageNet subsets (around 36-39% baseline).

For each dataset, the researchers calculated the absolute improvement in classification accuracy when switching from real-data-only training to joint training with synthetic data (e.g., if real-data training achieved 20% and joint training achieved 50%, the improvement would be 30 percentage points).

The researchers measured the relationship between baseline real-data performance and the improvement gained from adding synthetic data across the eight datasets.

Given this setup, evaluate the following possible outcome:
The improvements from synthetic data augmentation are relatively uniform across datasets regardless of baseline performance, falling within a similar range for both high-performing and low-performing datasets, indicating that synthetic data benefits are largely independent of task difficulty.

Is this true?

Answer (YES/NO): NO